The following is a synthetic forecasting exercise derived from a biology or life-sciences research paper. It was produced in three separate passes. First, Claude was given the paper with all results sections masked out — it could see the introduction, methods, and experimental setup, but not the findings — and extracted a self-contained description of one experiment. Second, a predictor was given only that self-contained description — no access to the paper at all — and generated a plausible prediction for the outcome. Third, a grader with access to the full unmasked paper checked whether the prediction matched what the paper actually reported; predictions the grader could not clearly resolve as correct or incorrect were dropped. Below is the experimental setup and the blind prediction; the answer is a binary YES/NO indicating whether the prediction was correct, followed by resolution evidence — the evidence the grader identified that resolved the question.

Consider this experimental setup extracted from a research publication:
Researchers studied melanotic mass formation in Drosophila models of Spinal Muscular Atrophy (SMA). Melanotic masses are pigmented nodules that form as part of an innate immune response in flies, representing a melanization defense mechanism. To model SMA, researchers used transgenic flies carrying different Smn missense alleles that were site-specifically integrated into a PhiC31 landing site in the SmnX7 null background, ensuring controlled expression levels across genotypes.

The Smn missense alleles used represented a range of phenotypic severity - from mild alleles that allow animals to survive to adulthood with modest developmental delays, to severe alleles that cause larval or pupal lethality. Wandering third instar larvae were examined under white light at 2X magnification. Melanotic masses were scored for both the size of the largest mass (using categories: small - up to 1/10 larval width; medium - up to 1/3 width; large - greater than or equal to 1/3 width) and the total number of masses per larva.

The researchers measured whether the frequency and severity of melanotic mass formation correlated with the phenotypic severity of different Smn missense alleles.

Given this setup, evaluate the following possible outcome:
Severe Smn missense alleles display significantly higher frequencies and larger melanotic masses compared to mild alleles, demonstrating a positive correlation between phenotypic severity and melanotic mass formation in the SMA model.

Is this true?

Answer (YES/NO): YES